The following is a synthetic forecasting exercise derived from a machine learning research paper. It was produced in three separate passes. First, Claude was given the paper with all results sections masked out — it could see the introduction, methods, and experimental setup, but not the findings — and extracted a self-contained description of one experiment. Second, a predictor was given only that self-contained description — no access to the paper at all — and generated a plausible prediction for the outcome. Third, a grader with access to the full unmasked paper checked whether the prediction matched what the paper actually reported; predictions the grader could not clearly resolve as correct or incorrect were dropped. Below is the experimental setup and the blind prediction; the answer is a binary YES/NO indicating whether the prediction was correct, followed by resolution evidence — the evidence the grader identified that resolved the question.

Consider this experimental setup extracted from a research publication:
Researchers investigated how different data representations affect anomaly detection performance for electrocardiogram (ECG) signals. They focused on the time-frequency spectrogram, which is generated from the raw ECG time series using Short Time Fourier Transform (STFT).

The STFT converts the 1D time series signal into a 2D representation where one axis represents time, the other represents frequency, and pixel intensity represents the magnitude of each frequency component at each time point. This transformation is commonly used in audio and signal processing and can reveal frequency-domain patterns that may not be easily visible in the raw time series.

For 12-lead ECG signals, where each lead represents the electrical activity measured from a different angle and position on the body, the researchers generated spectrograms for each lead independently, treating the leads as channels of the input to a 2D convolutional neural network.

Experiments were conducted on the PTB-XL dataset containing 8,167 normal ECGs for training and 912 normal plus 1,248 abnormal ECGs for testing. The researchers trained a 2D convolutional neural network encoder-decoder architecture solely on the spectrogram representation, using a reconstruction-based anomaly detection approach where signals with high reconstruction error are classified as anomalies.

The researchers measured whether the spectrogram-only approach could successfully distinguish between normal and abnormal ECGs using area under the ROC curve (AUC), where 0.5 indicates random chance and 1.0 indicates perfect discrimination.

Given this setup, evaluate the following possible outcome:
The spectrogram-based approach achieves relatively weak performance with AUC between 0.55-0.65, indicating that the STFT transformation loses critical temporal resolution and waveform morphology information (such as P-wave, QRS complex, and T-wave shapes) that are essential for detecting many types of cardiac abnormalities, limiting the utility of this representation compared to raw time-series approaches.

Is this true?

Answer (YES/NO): NO